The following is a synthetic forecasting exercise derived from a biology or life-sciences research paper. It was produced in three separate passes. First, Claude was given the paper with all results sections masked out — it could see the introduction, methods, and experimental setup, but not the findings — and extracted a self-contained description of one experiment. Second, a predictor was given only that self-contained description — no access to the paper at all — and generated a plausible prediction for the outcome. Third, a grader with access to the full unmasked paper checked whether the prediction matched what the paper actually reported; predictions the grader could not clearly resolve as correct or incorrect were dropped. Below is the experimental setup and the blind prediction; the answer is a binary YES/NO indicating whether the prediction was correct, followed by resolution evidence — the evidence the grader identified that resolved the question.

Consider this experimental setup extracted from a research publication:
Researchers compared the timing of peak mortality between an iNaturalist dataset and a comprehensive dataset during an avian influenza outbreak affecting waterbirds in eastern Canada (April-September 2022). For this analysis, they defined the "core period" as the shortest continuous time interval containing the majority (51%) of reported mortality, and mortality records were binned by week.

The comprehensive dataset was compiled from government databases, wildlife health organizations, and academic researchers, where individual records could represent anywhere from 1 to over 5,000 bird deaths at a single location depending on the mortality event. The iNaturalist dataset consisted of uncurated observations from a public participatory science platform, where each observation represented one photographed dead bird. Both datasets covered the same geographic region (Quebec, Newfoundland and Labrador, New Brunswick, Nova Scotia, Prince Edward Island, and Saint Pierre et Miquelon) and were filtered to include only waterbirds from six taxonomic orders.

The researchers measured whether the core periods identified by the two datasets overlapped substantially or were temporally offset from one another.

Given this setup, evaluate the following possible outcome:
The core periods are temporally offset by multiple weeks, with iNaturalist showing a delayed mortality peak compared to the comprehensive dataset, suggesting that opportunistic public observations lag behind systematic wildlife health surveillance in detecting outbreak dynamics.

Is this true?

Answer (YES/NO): NO